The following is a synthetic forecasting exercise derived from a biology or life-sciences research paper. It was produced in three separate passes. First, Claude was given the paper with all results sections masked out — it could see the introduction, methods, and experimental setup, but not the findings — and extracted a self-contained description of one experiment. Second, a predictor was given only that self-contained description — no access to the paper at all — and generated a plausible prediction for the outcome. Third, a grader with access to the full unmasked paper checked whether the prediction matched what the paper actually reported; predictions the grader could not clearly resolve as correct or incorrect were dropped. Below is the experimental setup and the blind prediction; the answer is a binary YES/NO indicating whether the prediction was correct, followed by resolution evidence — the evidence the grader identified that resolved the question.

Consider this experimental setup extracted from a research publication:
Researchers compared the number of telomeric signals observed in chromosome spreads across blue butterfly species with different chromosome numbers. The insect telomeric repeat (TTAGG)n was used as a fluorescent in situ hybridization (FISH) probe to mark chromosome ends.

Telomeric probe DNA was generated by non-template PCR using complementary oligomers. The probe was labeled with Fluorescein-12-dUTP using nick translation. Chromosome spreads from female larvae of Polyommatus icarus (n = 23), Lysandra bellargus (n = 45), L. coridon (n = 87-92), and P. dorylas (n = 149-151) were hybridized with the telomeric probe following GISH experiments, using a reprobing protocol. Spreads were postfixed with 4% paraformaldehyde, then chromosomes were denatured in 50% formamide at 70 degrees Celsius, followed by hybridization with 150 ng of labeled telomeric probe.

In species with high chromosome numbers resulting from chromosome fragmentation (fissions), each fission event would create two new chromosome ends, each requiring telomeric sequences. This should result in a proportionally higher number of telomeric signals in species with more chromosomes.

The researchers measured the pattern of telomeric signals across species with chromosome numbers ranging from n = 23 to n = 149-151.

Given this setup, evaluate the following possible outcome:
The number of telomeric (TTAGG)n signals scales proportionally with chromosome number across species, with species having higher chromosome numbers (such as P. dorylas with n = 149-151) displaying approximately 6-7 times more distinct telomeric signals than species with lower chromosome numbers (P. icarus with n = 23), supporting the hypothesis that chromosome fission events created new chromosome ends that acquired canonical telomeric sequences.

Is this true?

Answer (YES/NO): YES